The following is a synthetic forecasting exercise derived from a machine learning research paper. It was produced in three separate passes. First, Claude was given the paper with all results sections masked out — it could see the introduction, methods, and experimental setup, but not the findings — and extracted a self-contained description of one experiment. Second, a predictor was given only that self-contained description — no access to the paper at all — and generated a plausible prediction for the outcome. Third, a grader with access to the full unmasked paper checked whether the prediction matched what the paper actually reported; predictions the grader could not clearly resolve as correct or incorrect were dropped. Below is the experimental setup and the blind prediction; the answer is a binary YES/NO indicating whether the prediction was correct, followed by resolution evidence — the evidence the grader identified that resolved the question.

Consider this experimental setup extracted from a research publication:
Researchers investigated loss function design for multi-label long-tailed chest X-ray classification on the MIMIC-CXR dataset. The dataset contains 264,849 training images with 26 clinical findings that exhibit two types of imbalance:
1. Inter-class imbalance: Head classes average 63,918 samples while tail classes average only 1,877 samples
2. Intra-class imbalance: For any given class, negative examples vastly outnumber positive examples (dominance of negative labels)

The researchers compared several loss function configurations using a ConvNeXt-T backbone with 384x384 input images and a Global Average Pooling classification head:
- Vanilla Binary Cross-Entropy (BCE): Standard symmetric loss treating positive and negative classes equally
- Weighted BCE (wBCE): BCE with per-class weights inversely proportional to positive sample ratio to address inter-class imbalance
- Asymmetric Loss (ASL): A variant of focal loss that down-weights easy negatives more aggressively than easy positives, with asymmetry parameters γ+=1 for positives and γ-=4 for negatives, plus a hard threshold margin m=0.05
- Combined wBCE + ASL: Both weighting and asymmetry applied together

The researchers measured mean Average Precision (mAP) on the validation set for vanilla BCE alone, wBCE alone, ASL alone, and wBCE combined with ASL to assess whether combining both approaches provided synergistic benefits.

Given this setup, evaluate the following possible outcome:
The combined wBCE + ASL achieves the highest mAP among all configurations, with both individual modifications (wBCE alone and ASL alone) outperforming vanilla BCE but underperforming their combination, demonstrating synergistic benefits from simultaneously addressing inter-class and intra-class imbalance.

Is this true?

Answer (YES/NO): NO